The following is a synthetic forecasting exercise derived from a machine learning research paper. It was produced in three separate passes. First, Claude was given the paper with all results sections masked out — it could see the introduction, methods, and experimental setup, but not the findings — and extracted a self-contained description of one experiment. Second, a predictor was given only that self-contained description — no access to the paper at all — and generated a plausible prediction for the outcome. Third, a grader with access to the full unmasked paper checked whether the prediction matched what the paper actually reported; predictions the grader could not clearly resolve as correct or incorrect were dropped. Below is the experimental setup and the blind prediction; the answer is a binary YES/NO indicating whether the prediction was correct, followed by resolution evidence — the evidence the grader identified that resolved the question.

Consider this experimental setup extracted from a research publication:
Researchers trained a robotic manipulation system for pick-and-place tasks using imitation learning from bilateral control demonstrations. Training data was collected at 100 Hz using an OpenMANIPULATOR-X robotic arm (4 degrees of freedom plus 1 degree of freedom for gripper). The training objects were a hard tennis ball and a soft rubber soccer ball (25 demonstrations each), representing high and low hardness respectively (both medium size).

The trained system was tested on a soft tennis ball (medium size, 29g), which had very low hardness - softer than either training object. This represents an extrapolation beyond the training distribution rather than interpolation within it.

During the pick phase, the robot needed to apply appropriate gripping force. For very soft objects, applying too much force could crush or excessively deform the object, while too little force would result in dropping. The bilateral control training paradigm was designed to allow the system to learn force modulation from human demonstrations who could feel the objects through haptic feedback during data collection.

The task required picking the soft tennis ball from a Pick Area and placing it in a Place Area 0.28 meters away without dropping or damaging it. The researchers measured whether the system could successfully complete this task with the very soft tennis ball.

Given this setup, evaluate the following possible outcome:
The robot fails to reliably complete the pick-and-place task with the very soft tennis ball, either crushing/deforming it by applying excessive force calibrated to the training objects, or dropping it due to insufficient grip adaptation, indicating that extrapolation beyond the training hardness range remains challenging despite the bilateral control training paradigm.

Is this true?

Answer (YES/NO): NO